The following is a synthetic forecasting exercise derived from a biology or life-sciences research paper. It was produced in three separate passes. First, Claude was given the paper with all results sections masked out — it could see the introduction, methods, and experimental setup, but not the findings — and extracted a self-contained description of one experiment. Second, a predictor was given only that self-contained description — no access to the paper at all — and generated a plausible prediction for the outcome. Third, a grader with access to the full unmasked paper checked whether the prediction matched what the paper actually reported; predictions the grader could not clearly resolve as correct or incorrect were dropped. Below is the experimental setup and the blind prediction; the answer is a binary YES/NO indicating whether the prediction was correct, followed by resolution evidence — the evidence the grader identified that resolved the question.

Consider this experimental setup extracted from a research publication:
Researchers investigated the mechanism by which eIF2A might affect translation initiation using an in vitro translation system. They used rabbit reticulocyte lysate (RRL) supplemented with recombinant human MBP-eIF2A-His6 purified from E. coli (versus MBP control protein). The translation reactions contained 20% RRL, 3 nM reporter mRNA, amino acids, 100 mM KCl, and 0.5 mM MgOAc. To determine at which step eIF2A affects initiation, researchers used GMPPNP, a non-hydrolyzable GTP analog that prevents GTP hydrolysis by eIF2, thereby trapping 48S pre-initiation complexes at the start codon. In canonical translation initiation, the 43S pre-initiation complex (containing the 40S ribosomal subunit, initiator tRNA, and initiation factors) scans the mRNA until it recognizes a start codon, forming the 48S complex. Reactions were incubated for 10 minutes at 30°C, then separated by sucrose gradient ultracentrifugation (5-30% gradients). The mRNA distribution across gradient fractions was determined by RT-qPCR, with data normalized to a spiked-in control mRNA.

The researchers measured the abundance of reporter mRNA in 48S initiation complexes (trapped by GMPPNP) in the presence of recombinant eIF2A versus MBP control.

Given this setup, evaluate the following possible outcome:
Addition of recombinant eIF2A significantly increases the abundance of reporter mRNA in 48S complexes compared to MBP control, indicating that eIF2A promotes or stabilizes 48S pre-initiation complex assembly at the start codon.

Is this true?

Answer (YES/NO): NO